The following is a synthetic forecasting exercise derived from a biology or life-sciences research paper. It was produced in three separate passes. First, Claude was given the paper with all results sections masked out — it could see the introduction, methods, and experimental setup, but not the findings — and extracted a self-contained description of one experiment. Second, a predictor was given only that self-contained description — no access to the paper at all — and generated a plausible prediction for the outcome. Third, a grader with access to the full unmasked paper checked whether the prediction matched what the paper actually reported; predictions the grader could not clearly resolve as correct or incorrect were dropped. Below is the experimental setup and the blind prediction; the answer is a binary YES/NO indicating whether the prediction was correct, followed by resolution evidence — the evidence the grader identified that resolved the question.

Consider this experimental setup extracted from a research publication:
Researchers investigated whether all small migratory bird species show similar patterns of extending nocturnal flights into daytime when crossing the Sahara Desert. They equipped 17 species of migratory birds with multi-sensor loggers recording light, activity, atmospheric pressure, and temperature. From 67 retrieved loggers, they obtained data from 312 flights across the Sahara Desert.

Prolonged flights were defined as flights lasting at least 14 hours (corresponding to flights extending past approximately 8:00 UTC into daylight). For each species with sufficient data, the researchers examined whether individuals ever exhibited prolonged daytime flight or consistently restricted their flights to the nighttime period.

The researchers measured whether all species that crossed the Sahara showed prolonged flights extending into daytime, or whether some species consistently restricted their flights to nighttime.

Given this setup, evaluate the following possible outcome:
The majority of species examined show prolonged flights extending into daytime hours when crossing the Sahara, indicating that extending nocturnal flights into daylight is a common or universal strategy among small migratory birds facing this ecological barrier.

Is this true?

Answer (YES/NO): YES